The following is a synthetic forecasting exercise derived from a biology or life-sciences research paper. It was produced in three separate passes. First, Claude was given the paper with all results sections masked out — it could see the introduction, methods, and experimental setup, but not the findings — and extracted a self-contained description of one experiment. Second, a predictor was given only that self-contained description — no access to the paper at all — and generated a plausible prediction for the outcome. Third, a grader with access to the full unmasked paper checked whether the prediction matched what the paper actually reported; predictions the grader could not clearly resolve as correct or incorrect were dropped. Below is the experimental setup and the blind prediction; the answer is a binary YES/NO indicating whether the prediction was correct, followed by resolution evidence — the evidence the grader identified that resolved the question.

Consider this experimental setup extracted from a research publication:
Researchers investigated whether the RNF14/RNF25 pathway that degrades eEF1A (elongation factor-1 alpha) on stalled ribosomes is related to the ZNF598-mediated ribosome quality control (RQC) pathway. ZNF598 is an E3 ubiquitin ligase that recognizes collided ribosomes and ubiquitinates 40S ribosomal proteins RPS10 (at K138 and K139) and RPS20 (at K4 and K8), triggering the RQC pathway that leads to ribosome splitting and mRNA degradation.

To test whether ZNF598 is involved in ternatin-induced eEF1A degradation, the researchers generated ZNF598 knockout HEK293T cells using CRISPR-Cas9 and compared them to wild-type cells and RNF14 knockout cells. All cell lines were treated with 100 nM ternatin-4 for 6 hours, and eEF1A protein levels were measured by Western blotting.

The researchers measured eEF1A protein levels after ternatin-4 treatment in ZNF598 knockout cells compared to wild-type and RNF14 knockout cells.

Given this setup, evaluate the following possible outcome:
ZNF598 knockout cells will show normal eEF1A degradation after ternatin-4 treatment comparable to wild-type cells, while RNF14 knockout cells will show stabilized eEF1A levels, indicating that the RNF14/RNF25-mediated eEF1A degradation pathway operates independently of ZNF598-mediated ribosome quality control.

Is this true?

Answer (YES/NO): YES